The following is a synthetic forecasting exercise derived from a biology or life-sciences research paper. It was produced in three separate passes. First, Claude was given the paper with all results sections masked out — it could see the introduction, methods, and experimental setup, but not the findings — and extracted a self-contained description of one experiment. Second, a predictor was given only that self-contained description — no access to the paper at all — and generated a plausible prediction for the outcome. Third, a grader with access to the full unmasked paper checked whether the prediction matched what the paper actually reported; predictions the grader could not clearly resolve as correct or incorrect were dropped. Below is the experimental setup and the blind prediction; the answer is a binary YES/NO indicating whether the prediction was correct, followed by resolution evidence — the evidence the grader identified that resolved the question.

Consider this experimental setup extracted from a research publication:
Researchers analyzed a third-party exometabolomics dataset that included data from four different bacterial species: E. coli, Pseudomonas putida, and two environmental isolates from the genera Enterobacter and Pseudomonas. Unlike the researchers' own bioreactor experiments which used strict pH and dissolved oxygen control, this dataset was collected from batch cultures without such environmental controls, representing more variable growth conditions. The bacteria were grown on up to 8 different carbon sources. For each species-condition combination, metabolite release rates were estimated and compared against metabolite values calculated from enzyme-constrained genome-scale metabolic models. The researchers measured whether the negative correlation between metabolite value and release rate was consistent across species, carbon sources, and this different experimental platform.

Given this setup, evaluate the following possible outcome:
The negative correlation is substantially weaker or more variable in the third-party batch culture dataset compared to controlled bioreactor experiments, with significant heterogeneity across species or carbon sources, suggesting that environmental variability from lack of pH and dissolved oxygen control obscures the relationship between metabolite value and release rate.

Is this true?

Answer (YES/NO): NO